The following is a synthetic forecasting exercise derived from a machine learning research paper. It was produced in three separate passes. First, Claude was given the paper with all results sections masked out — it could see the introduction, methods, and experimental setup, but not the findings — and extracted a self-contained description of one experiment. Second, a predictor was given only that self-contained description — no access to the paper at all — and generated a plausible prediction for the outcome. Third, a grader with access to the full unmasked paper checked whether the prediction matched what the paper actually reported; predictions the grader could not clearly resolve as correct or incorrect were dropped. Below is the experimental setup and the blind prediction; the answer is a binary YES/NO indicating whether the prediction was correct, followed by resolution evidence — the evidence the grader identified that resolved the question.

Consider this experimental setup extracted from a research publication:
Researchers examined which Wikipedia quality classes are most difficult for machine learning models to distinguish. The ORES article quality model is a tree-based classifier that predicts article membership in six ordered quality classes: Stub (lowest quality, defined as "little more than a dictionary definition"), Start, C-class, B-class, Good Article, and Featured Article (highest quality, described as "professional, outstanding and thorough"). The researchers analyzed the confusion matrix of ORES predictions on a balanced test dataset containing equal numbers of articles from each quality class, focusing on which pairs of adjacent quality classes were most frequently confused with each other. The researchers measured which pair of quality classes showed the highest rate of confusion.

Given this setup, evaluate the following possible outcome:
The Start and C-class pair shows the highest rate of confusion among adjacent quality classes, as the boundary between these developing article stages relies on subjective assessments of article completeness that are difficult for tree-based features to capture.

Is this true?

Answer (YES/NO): NO